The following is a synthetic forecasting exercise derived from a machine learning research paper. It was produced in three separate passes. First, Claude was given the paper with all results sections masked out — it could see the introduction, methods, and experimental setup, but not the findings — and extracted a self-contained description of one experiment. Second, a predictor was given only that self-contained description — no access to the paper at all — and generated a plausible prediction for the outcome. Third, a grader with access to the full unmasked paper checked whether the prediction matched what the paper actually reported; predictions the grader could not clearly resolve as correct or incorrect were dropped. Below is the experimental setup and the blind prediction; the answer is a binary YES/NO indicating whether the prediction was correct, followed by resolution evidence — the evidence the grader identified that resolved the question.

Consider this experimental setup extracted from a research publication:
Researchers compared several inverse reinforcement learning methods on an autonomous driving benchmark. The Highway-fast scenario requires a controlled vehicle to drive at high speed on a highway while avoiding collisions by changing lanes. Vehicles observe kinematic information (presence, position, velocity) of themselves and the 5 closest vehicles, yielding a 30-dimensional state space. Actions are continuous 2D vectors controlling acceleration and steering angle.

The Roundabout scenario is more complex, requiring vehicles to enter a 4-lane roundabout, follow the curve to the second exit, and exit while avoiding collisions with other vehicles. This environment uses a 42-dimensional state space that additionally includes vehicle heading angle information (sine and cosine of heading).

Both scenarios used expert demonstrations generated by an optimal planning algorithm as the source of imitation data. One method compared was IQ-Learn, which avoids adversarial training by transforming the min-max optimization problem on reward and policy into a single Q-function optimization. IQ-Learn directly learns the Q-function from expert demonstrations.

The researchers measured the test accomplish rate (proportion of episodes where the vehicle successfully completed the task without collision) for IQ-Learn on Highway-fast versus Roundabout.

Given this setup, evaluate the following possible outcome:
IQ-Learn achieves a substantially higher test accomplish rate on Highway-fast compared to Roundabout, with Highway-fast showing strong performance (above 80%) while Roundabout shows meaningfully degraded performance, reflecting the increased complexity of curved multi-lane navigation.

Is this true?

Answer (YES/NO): NO